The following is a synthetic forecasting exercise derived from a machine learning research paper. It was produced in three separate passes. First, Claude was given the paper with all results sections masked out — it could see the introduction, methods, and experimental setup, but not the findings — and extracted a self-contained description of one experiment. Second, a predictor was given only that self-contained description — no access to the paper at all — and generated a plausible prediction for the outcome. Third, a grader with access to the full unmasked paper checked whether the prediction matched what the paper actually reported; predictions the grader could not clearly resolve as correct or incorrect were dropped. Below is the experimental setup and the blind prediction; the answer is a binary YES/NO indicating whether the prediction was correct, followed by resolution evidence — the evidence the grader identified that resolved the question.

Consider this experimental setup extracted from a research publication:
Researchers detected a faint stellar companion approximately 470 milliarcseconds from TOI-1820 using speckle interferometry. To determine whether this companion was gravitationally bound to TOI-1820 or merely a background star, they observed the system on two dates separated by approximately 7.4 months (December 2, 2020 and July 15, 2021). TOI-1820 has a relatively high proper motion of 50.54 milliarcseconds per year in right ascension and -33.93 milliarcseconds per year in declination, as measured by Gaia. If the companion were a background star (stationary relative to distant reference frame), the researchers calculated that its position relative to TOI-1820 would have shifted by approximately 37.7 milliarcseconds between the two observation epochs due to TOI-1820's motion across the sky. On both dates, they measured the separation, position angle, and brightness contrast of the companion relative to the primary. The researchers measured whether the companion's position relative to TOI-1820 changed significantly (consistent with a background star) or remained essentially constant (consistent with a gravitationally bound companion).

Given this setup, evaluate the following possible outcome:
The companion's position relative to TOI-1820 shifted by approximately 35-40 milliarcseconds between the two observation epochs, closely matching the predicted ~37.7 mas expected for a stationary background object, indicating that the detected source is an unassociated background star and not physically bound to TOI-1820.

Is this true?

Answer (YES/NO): NO